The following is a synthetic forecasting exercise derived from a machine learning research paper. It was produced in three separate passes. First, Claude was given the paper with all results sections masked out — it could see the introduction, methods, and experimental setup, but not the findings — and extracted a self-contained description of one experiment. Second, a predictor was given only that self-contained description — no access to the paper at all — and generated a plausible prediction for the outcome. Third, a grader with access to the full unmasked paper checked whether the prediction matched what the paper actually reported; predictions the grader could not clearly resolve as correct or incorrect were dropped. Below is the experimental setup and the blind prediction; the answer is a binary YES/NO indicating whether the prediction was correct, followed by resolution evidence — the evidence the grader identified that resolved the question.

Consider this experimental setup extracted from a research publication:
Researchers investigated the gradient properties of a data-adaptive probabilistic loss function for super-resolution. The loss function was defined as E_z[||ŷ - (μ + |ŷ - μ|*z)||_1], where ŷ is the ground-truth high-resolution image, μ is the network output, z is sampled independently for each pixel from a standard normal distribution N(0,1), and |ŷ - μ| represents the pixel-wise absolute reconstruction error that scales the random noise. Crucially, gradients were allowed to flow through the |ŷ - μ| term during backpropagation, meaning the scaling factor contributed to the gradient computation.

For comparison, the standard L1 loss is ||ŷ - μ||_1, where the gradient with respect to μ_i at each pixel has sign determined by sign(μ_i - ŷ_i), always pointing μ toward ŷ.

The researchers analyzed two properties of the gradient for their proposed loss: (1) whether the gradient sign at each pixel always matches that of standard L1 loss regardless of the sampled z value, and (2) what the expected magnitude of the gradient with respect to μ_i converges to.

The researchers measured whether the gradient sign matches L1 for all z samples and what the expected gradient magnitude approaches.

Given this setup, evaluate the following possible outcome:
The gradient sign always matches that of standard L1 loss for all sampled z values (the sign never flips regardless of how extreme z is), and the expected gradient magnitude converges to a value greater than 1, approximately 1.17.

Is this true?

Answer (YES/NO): NO